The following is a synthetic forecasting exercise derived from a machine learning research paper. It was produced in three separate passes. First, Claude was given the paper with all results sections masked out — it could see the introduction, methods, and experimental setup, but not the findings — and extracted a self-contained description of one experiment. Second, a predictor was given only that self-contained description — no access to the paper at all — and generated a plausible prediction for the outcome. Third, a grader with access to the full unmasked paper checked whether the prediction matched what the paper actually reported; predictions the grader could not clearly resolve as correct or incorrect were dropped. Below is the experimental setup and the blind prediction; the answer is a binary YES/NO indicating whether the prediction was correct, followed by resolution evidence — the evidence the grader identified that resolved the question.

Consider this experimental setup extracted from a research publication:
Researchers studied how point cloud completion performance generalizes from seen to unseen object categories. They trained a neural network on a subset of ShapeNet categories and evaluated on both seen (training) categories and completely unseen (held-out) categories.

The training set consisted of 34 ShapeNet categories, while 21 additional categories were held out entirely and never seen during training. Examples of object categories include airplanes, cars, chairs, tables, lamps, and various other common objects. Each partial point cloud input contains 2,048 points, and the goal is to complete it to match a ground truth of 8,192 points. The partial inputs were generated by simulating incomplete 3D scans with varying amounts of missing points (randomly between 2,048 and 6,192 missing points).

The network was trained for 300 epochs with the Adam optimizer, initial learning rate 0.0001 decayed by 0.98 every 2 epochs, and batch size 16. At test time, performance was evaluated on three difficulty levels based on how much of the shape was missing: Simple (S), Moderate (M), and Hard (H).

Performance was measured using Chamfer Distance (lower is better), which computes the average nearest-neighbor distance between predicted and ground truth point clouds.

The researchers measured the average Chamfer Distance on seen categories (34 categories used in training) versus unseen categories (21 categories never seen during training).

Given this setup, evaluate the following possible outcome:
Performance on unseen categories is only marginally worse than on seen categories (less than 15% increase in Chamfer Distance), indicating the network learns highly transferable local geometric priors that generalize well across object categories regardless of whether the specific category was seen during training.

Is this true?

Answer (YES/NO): NO